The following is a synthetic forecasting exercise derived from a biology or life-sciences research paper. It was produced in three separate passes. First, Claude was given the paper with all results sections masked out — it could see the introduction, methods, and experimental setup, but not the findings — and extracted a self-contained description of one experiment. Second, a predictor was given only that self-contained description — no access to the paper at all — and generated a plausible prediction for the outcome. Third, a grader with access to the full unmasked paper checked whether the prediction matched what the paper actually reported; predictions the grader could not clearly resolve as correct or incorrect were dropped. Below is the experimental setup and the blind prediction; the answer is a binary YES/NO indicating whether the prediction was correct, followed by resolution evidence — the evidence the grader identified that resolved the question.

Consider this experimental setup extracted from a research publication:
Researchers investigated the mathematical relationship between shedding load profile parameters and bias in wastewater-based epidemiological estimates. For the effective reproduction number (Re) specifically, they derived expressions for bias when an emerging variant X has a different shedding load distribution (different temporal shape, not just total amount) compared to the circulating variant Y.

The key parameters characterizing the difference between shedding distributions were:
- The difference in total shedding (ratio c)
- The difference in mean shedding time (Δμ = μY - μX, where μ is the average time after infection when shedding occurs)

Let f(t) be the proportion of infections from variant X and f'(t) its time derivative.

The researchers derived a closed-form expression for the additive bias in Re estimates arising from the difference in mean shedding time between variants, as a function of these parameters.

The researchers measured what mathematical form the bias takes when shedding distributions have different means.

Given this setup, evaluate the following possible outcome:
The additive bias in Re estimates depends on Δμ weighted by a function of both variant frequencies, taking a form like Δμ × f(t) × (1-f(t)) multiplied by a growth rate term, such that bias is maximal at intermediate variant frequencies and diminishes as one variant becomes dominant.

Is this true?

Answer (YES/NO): NO